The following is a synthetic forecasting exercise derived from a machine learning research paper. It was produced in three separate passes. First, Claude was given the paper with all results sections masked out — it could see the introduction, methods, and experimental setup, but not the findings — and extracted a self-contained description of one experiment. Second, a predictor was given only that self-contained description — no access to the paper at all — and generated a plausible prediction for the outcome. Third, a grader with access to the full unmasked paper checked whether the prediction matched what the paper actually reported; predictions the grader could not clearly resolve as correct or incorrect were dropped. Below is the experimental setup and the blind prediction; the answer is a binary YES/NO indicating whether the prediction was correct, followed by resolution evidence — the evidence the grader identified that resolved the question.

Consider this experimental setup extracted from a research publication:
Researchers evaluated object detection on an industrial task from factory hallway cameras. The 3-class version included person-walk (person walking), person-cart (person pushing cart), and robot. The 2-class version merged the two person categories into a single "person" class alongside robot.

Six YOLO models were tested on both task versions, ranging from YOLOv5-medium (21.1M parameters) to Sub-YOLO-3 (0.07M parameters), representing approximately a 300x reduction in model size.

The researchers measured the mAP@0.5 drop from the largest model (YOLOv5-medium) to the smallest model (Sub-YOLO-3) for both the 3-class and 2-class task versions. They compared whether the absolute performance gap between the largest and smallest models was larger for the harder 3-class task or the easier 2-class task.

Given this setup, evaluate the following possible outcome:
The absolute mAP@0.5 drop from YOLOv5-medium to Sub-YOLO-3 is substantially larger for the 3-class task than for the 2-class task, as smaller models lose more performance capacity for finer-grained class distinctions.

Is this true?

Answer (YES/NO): NO